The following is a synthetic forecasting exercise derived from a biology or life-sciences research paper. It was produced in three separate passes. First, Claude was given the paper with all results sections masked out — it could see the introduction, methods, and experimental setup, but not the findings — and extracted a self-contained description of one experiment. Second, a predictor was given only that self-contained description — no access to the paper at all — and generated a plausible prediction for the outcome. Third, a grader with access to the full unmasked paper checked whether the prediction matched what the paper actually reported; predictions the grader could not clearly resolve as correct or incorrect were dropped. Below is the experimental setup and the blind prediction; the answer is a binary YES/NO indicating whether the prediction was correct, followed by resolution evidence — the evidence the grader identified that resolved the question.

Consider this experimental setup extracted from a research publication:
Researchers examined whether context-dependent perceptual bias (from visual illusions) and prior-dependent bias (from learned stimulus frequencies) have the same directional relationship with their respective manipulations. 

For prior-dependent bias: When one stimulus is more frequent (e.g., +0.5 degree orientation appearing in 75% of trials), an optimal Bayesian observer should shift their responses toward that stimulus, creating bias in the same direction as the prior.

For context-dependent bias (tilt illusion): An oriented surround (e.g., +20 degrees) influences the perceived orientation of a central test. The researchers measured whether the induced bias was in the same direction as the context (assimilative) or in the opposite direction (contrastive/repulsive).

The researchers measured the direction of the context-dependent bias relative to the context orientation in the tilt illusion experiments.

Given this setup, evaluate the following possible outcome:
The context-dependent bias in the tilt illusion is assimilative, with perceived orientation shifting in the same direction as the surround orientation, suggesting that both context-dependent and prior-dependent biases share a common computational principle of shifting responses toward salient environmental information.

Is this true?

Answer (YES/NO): NO